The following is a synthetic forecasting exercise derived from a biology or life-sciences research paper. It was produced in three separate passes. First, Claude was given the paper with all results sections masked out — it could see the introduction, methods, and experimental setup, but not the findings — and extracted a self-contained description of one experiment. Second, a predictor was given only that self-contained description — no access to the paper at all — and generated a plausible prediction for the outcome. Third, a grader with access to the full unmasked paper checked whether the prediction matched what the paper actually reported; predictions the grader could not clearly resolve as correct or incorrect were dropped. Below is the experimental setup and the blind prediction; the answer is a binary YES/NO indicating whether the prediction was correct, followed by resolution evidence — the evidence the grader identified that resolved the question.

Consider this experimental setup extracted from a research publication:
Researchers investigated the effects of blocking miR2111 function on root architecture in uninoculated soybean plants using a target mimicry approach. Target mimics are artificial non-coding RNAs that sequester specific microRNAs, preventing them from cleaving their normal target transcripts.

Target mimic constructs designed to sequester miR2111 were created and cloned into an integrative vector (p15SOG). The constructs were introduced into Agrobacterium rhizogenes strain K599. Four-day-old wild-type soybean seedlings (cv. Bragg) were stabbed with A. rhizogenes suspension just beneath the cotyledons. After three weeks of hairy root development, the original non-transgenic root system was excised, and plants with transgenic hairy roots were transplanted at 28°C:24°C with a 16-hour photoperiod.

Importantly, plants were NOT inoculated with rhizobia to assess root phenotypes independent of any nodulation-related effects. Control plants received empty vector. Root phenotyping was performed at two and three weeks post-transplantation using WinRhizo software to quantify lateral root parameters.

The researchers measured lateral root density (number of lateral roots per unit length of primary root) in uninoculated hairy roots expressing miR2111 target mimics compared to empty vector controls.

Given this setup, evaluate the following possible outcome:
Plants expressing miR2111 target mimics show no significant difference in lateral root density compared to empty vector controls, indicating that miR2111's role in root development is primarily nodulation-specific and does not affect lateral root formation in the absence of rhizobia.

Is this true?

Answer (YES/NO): NO